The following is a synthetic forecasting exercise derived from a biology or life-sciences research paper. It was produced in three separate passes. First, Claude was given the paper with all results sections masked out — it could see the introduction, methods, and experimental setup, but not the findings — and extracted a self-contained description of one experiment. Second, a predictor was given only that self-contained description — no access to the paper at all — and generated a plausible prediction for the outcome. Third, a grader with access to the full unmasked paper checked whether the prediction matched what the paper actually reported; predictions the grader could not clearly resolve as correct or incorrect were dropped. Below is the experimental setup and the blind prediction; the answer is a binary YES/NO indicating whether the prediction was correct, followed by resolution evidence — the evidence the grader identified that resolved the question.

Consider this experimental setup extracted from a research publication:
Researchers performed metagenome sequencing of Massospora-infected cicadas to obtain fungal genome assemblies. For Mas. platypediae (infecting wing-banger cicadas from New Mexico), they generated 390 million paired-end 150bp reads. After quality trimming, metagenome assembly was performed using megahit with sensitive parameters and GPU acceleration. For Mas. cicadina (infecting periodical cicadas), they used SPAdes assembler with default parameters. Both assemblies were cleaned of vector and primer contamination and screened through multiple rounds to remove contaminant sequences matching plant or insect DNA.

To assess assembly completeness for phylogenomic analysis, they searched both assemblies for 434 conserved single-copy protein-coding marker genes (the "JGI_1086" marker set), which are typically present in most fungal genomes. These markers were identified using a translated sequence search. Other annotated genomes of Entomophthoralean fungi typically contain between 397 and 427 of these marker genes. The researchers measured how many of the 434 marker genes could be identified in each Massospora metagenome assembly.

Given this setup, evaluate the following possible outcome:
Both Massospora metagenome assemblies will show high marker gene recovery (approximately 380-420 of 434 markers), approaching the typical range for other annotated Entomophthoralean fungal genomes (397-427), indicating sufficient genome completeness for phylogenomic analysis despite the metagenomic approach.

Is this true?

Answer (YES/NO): NO